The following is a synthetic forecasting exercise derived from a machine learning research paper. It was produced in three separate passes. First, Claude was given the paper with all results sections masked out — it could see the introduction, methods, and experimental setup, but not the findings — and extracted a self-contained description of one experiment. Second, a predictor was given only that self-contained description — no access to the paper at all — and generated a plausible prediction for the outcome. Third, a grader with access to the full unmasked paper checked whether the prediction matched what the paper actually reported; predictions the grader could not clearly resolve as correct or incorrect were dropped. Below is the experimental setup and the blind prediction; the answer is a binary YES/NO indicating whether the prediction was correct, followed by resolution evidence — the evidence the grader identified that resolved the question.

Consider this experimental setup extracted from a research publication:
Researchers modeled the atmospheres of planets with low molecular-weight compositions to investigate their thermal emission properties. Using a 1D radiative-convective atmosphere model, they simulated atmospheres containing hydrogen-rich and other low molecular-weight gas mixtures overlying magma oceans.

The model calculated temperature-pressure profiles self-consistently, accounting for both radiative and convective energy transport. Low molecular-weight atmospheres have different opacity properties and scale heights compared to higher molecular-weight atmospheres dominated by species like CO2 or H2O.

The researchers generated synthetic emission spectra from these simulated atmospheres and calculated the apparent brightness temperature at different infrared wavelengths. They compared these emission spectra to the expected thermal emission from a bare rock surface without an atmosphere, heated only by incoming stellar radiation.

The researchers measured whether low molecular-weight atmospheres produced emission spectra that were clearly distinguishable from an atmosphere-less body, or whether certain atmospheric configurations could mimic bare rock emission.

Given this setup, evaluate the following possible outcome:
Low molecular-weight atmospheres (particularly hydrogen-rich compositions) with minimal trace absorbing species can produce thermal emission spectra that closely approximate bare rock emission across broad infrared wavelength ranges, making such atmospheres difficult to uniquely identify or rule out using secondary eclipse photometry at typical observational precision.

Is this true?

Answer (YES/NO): YES